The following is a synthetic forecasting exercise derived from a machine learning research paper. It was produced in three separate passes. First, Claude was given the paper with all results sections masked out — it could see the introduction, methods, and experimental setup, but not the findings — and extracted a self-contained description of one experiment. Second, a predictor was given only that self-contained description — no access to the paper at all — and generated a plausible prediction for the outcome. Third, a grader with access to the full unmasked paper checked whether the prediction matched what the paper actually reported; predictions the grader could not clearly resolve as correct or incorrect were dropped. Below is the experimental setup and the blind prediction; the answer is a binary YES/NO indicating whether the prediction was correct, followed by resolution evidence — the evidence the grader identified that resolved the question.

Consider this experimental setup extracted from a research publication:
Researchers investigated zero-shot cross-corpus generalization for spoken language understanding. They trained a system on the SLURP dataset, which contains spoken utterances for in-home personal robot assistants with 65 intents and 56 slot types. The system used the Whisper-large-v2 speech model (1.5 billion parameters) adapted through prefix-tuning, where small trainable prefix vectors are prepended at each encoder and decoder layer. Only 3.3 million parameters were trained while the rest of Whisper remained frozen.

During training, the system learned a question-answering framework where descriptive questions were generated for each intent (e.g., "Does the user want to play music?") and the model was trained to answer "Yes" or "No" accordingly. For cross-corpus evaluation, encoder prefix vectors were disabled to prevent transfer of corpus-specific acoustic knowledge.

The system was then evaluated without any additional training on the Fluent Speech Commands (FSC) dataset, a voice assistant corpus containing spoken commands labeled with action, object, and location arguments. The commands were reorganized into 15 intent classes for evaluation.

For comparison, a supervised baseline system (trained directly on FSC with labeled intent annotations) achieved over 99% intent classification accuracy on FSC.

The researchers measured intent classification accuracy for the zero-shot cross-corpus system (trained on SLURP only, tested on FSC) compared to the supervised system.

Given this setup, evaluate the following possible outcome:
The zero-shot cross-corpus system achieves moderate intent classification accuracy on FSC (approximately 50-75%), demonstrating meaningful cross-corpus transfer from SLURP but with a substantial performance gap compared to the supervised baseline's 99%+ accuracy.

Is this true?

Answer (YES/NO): NO